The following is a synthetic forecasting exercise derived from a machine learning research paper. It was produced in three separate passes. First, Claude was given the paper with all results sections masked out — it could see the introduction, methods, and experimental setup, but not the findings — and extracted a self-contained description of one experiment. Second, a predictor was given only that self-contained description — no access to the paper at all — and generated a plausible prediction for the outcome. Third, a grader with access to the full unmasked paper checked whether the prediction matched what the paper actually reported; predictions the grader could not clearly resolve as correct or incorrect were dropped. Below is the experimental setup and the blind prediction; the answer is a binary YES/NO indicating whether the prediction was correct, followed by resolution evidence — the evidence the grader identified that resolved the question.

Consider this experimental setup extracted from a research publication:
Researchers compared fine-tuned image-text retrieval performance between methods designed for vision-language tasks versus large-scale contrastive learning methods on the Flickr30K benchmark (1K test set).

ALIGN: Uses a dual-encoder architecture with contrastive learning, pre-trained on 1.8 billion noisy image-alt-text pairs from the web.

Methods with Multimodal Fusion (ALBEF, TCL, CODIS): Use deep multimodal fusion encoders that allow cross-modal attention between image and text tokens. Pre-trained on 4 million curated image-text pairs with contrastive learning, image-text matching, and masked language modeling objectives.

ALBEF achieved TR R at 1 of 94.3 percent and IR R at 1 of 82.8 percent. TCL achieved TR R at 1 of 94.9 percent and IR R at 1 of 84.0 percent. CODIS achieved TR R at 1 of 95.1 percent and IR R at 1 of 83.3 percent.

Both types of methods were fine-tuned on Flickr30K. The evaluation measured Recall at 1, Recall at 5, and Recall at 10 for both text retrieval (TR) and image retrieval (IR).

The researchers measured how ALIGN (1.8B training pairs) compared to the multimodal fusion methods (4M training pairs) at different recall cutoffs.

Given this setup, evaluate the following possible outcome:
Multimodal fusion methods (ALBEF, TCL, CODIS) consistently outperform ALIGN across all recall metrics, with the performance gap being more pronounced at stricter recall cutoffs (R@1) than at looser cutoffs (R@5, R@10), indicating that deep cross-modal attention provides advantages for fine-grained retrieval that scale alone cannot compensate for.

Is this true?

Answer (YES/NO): NO